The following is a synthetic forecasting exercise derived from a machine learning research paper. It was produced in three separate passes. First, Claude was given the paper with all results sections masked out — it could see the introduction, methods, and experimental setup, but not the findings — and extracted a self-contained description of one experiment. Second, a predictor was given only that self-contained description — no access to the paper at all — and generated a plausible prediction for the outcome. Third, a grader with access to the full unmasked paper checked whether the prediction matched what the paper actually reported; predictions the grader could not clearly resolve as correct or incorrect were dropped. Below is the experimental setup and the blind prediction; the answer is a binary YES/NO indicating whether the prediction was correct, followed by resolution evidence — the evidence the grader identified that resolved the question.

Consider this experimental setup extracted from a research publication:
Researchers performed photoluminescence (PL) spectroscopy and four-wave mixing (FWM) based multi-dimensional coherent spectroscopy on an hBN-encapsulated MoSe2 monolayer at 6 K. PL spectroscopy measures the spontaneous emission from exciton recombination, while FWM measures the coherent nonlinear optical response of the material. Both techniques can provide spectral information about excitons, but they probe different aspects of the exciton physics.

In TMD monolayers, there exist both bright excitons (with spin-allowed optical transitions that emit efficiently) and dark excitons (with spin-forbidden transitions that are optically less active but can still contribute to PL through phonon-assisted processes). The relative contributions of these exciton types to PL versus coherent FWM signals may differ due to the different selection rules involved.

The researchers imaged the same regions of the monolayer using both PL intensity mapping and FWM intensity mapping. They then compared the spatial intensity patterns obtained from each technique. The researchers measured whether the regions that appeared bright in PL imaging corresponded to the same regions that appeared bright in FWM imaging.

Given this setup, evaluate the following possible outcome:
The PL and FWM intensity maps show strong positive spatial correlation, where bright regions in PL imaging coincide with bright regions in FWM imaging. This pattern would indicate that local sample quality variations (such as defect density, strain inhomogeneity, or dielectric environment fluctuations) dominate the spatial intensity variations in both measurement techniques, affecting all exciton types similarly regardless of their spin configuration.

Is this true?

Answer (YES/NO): NO